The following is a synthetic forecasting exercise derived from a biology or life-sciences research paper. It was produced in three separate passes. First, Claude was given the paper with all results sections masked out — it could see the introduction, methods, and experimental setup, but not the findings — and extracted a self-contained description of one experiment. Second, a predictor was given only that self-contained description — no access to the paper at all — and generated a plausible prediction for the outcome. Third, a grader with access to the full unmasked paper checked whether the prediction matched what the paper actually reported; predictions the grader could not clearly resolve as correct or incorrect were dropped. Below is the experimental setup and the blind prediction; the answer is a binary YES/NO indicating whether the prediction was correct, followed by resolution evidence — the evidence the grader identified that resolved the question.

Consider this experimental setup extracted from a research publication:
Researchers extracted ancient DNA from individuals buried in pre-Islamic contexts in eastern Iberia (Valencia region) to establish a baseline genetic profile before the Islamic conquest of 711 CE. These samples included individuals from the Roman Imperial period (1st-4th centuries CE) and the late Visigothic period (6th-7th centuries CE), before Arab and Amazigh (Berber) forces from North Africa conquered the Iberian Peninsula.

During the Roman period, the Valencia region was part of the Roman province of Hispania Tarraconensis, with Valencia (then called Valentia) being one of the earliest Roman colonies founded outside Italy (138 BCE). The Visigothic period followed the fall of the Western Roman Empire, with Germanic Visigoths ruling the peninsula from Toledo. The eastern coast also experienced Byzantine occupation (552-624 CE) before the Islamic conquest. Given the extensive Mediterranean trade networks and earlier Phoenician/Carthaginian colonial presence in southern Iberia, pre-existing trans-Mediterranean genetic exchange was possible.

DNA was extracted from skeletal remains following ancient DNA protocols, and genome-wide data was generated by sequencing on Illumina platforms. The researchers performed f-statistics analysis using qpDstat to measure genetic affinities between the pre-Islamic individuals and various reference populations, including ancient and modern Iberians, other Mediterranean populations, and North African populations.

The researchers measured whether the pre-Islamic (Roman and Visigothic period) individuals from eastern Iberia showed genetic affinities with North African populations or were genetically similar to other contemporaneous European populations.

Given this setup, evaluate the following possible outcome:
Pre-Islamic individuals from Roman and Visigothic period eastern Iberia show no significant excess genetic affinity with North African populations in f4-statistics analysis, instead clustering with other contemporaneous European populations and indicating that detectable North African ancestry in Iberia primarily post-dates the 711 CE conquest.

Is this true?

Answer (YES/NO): NO